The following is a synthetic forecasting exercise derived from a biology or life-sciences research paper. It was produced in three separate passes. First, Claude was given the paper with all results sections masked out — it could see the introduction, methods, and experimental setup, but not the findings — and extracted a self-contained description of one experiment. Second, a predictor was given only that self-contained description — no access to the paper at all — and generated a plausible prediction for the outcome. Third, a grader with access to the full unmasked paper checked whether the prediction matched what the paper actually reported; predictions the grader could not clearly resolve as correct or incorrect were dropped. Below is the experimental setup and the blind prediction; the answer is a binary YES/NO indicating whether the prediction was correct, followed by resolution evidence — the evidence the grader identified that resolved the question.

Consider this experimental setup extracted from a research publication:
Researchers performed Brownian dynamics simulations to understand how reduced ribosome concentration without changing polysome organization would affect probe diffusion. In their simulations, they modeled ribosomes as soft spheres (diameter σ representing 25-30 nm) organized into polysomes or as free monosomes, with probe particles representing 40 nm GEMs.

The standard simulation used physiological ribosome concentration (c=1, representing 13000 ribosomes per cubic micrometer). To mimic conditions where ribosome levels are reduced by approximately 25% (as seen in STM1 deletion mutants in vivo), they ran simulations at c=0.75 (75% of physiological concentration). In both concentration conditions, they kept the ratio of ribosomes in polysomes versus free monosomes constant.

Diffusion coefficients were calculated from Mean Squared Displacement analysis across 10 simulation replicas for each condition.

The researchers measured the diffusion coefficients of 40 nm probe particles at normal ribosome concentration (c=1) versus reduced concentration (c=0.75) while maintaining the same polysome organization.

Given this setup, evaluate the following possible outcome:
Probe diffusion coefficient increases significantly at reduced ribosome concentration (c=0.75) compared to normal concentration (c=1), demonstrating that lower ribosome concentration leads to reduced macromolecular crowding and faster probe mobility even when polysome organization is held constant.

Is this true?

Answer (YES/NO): NO